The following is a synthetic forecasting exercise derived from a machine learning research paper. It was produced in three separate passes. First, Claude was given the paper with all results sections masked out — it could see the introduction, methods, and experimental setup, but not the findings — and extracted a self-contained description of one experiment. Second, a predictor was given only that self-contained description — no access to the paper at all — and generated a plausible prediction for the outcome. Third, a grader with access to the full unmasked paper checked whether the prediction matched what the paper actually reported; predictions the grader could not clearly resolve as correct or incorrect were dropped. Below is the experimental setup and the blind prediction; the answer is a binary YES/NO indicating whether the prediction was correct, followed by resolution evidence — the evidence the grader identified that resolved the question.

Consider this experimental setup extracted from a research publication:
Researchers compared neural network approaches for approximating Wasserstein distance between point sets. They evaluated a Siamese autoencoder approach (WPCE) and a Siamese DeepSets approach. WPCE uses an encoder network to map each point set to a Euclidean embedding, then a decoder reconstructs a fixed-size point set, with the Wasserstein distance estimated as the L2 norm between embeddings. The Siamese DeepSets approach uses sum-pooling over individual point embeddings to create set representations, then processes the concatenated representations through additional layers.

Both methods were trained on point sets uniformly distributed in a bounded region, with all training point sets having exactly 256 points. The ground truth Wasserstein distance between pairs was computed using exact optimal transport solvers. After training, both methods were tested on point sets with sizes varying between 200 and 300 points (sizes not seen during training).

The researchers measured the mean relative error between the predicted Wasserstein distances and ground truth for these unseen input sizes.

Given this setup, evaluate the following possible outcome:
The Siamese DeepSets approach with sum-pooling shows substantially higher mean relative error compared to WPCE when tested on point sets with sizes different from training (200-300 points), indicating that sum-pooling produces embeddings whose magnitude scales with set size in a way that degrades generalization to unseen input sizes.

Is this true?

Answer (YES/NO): NO